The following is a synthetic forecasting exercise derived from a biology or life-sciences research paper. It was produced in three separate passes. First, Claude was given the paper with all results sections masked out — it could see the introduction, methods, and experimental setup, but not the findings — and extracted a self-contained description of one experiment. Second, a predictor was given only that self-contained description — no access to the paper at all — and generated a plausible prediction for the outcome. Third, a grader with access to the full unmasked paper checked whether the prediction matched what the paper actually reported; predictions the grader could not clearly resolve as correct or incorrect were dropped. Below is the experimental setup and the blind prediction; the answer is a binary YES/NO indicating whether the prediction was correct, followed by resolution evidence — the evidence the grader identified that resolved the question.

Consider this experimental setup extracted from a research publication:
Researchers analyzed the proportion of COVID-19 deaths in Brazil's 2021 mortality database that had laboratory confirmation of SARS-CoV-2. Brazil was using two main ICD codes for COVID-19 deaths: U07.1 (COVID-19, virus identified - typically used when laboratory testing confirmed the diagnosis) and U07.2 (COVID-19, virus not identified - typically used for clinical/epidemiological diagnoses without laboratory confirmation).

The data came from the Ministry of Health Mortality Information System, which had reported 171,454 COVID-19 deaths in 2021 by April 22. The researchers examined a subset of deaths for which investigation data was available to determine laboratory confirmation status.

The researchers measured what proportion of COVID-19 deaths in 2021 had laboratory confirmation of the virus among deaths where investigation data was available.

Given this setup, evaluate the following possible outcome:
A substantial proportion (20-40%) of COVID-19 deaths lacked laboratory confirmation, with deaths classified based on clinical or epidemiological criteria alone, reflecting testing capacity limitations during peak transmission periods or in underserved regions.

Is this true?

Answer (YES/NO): NO